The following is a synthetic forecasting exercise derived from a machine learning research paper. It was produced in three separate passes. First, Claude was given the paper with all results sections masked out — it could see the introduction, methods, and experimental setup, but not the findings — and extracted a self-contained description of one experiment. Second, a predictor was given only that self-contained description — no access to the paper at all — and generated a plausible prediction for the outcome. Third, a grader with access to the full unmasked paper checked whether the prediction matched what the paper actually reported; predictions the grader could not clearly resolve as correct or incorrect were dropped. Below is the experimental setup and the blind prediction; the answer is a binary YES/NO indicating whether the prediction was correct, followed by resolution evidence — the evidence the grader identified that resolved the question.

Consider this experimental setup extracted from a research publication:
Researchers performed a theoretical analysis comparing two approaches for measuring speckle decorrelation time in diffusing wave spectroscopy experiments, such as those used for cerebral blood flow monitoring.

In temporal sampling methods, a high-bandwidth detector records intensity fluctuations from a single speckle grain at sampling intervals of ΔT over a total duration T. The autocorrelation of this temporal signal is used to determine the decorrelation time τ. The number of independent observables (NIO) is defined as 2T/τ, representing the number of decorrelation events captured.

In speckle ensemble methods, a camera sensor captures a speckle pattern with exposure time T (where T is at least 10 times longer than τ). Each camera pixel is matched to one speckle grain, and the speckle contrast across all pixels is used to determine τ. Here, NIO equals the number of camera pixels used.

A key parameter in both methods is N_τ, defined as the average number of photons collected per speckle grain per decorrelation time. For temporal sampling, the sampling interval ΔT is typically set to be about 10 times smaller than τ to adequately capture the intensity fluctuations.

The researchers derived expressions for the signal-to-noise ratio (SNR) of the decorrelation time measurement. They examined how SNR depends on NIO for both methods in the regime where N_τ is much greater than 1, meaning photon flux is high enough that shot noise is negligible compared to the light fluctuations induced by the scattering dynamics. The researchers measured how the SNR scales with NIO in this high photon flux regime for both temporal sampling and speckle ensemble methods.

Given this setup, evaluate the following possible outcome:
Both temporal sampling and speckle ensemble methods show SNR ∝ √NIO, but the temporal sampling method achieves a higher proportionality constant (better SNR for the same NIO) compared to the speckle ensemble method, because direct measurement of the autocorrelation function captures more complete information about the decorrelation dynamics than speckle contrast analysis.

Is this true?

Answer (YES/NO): NO